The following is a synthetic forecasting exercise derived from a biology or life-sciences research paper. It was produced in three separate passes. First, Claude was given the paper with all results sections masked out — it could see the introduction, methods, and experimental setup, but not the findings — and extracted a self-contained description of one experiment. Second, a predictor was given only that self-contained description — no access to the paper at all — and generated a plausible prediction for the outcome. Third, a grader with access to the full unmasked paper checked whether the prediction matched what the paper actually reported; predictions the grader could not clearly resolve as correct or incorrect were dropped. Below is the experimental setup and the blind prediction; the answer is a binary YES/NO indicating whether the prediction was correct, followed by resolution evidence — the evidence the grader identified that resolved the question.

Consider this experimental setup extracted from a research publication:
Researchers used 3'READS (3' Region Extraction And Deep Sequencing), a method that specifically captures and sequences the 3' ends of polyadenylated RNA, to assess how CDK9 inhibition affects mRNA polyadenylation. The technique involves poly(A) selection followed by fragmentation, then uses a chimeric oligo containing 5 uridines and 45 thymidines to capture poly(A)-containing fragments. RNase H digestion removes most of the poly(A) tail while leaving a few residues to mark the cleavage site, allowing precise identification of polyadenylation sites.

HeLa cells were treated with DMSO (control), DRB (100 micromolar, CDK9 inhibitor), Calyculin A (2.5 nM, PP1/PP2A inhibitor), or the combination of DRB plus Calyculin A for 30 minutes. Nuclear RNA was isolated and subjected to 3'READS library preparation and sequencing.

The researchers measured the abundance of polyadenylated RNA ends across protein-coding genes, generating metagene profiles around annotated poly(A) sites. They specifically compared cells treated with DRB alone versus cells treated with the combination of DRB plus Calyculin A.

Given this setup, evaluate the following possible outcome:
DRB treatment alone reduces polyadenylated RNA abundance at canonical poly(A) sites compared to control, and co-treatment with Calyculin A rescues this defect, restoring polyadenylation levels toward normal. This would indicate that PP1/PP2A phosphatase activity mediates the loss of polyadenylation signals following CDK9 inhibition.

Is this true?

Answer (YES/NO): YES